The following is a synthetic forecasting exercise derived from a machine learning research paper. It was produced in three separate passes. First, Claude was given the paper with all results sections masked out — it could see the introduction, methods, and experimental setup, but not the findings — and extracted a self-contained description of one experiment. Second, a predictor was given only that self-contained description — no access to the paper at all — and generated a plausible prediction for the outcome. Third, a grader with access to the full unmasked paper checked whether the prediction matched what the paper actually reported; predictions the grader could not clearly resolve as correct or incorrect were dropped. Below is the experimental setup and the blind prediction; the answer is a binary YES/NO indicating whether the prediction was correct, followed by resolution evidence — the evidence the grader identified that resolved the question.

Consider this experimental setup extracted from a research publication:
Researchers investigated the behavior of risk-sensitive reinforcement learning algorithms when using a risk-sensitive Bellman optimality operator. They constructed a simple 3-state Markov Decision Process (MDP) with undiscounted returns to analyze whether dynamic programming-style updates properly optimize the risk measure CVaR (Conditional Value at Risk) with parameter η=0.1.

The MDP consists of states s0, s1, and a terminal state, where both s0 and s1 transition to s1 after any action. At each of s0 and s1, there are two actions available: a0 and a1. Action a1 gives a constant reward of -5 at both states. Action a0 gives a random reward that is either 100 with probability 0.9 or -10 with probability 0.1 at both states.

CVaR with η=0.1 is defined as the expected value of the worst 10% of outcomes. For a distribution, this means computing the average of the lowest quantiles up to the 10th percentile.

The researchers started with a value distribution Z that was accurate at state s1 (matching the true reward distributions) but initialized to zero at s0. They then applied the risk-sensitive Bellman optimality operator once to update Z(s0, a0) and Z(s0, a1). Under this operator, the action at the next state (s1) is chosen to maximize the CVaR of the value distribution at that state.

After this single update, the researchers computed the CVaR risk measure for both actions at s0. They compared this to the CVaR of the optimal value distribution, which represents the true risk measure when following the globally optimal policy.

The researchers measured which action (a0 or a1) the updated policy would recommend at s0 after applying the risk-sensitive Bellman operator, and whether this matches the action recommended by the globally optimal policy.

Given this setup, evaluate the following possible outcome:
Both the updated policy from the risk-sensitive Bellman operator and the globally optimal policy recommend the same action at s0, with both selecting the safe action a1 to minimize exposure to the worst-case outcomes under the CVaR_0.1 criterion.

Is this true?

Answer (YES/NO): NO